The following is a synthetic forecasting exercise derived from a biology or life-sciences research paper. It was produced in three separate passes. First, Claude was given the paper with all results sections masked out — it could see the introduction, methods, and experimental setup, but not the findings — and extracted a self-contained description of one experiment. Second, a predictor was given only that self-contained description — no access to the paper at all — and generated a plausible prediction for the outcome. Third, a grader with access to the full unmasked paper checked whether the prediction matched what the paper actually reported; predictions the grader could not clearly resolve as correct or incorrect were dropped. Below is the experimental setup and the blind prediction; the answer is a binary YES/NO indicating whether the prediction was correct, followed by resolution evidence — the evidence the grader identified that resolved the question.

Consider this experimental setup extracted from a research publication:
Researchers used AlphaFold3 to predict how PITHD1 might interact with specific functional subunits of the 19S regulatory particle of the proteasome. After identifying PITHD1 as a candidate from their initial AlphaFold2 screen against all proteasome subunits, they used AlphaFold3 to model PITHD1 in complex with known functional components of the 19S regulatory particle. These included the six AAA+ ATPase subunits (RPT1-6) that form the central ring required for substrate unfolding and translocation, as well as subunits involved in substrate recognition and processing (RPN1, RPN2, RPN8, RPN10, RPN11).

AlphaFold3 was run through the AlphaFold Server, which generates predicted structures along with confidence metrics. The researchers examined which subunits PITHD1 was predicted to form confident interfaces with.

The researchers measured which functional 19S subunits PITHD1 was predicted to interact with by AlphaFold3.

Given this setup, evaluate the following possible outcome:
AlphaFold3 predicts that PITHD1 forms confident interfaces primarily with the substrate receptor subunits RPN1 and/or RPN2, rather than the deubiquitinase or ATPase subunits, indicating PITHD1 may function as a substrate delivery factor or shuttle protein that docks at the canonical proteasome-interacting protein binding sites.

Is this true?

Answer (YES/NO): NO